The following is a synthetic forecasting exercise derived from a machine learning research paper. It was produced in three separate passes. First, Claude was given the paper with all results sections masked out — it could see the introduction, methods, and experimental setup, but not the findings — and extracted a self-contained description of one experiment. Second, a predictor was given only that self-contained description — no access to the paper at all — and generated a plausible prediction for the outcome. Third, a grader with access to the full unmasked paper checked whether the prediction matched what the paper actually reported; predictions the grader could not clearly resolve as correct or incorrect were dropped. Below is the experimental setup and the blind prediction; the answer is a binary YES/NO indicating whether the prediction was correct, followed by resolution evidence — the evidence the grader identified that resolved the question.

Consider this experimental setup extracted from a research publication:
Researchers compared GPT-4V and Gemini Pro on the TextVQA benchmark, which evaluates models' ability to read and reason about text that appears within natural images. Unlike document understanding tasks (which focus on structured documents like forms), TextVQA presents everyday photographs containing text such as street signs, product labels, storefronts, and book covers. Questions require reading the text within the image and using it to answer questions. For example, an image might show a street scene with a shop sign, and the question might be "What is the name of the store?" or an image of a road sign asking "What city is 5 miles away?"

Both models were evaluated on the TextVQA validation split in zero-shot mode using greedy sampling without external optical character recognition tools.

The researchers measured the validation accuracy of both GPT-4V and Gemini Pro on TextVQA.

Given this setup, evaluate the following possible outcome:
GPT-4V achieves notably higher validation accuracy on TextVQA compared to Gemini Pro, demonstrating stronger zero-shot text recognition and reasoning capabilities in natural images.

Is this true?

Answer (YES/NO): YES